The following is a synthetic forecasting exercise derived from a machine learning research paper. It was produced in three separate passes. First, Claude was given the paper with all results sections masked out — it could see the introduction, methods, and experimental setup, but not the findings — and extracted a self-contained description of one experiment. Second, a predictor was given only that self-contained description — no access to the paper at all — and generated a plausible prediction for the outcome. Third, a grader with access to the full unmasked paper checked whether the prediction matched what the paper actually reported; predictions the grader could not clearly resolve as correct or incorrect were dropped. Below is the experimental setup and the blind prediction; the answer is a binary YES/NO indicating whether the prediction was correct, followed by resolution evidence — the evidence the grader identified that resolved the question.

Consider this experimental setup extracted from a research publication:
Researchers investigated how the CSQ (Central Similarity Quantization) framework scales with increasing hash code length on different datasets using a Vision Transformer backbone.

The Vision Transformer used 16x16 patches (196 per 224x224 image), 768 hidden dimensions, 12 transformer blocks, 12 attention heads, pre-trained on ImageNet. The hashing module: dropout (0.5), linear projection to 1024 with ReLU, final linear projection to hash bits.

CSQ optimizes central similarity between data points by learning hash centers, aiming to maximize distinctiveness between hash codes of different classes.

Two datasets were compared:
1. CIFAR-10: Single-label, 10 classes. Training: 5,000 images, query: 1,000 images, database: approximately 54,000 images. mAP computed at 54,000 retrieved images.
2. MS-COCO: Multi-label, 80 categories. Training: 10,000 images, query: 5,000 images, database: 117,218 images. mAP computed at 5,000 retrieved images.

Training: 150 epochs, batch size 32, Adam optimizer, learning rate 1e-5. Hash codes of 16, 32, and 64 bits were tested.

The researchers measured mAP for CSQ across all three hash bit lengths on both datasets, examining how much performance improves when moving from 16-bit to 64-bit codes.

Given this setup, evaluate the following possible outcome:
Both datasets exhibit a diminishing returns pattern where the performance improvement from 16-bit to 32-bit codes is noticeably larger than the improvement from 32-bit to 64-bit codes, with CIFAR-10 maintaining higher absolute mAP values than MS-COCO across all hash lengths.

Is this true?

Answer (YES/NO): NO